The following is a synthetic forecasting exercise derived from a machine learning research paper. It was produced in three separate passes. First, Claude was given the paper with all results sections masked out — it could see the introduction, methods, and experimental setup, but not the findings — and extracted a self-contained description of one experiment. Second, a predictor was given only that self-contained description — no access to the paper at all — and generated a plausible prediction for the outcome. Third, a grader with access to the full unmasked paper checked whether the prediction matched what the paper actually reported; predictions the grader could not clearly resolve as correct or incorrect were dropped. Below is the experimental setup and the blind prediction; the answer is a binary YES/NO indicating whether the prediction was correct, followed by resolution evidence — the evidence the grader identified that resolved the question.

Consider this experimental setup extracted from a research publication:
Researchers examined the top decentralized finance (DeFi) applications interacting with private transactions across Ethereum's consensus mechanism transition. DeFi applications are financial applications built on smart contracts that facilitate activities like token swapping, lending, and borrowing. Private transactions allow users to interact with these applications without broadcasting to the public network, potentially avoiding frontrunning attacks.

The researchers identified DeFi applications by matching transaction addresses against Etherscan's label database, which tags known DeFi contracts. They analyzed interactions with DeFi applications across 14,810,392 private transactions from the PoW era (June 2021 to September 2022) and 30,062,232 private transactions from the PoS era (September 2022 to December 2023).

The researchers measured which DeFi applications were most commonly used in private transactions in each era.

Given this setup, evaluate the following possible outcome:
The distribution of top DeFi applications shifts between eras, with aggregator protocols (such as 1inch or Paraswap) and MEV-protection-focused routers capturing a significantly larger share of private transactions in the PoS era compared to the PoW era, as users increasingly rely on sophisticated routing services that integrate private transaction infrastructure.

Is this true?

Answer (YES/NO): NO